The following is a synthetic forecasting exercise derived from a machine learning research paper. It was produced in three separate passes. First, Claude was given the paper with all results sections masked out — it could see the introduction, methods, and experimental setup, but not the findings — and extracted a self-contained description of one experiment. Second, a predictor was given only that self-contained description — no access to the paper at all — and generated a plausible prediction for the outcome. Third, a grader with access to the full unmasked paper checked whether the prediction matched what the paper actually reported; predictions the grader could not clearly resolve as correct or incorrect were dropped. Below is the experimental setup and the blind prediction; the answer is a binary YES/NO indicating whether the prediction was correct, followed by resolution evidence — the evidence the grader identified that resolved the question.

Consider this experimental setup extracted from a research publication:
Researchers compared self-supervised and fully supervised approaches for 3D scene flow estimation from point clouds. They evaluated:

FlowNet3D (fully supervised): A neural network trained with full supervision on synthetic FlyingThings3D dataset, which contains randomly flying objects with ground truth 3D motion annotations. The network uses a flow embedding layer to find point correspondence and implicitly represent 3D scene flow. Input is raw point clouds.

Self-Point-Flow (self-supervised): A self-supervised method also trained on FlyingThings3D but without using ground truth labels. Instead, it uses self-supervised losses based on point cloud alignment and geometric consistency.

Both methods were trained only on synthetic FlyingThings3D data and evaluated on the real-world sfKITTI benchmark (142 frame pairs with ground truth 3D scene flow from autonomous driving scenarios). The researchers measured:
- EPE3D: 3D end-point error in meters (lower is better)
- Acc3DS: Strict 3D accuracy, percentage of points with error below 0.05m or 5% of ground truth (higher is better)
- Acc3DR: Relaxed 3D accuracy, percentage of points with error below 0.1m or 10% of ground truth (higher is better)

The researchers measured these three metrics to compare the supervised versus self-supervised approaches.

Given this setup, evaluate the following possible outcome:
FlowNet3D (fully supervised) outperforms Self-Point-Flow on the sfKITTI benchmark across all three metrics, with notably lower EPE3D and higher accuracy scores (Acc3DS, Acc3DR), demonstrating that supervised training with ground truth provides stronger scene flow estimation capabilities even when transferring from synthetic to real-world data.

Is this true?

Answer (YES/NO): NO